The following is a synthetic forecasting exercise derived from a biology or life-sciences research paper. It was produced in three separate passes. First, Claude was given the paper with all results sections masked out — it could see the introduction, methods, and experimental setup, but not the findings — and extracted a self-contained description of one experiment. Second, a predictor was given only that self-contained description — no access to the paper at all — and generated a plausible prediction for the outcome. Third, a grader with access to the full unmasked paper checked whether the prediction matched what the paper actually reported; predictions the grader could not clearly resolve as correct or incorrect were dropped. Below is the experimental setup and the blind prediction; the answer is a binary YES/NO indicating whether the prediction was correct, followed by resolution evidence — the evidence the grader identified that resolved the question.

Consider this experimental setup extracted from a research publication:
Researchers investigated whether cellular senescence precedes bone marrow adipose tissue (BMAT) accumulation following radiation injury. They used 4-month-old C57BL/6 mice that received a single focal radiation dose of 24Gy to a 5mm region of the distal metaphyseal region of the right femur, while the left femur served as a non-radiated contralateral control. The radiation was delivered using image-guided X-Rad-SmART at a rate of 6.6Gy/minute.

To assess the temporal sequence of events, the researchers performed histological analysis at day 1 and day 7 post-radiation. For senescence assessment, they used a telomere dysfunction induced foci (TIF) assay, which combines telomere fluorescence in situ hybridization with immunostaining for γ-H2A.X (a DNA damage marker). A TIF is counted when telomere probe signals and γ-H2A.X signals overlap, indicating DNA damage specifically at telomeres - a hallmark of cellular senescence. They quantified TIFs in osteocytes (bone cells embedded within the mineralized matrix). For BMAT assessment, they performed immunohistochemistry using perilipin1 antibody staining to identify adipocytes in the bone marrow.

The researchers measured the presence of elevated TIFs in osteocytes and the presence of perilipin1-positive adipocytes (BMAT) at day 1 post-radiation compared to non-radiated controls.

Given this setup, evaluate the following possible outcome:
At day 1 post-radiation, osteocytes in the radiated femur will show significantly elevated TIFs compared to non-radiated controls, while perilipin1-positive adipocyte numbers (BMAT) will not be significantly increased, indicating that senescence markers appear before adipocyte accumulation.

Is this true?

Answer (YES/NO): YES